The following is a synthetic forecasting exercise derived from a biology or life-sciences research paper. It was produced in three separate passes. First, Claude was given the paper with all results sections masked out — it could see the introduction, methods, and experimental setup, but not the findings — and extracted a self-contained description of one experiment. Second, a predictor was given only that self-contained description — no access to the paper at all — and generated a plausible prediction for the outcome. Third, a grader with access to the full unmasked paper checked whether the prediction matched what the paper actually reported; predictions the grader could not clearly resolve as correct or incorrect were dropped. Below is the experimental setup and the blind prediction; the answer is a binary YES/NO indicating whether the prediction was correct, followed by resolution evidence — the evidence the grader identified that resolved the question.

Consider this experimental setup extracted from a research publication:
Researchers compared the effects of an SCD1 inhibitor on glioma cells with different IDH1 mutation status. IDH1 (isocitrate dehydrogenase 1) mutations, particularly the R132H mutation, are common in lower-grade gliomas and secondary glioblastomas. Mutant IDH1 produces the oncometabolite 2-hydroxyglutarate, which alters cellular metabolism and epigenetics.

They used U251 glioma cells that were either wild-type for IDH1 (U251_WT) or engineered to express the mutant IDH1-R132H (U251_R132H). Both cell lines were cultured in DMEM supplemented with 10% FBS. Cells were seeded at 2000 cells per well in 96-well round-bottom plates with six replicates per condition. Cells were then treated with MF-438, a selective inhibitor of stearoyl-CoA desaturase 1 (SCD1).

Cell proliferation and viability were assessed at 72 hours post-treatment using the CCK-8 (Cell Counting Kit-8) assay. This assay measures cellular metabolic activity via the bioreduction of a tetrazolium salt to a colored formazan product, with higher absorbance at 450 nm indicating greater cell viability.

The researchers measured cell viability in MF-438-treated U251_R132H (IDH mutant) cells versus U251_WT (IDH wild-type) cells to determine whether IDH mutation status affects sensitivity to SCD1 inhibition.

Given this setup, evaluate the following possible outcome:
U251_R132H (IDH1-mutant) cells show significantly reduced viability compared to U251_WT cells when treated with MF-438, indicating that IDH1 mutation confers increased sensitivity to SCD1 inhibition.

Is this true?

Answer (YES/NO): YES